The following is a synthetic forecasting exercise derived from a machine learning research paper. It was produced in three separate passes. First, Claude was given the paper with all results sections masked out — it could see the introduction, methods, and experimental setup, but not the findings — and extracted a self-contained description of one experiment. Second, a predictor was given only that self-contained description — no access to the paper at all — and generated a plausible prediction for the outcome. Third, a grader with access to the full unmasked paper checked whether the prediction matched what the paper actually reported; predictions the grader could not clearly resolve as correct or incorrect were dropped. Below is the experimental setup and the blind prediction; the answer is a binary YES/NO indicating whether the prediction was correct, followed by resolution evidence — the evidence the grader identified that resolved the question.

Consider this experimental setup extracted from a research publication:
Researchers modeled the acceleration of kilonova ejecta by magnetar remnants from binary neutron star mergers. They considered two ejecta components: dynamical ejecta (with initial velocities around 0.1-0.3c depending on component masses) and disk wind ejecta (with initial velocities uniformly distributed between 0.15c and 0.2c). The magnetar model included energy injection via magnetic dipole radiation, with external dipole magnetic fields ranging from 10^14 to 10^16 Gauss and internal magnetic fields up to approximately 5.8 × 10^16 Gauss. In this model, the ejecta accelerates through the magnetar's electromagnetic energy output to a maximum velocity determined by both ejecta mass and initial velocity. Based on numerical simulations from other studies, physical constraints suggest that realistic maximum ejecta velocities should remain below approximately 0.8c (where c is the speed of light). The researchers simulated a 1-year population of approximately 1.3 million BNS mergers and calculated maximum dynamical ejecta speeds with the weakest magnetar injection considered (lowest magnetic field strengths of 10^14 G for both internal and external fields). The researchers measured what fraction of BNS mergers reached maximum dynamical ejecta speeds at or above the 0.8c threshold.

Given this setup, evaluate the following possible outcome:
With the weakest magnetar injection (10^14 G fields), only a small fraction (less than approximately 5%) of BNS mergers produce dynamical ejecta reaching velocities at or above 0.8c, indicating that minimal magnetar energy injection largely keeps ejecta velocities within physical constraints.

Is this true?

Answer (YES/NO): NO